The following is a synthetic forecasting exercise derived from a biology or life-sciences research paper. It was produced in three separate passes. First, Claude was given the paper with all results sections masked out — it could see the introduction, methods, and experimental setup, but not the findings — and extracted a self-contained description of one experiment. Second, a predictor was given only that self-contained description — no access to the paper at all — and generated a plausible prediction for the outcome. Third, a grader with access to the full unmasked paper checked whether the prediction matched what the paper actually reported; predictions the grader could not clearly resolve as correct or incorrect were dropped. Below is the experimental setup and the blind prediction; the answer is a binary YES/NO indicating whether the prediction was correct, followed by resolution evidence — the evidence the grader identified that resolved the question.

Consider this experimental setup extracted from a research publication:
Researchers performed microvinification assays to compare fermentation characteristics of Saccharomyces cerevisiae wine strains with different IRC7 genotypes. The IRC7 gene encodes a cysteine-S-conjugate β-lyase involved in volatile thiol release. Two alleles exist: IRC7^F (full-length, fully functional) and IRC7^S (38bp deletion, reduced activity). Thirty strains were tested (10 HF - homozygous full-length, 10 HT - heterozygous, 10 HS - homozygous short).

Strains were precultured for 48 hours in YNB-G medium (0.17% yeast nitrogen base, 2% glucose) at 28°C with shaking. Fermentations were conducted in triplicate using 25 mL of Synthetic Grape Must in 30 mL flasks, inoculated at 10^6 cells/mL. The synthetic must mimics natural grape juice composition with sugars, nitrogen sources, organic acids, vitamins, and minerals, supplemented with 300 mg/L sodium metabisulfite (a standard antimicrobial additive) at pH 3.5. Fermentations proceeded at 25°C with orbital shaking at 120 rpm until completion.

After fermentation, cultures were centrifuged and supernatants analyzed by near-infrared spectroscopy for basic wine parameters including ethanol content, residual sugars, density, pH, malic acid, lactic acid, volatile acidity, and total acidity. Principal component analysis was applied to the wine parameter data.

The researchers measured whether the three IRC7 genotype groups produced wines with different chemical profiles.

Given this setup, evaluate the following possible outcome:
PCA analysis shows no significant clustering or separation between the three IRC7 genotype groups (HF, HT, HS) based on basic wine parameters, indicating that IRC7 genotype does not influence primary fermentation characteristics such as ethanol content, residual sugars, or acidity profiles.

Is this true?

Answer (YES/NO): NO